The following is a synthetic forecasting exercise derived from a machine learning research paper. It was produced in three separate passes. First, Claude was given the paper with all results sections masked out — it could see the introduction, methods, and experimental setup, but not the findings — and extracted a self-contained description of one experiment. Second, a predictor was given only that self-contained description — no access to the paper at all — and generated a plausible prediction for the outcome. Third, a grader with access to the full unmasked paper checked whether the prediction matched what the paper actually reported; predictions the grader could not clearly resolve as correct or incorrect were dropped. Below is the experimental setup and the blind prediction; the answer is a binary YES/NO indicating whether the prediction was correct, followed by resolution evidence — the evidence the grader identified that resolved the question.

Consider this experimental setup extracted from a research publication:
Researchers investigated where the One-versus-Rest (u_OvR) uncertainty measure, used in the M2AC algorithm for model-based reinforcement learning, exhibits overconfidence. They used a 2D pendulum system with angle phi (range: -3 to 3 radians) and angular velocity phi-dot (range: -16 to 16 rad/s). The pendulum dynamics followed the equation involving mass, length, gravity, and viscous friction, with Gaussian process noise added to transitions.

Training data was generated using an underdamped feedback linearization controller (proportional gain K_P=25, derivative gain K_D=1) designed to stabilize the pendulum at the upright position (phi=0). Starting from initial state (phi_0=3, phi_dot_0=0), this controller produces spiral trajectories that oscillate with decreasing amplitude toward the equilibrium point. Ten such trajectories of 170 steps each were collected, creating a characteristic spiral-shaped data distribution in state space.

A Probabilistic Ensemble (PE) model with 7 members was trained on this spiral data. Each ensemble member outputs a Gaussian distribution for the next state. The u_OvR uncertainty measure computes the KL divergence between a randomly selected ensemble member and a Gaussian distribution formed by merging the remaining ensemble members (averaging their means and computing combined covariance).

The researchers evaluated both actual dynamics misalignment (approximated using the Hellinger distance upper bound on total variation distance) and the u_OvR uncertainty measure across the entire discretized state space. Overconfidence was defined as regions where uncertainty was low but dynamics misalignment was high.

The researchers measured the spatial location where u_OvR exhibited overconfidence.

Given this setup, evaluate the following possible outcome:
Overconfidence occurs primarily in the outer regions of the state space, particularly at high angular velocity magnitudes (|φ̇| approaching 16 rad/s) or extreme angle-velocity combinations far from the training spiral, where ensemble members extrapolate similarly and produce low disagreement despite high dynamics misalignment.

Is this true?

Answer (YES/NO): NO